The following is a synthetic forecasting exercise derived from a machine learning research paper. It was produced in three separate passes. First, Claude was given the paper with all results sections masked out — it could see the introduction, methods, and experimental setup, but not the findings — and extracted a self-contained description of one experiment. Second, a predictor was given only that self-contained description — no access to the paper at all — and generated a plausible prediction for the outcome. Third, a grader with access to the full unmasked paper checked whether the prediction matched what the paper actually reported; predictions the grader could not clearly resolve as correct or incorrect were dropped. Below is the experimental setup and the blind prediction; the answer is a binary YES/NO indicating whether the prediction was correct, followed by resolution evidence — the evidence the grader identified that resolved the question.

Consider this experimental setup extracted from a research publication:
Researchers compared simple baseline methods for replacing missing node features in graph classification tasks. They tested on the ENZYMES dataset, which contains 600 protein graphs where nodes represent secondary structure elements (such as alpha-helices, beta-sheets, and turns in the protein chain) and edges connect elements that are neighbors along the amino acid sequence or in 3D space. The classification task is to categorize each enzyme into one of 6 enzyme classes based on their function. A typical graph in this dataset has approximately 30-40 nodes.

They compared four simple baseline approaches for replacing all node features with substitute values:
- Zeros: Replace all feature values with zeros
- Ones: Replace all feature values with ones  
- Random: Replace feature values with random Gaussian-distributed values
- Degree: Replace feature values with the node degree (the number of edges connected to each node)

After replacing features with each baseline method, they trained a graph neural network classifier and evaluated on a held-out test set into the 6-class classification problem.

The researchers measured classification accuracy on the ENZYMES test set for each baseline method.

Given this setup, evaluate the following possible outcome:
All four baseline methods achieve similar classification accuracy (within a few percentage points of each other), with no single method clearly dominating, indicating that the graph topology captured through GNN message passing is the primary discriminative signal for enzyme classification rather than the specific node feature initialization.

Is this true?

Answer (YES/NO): YES